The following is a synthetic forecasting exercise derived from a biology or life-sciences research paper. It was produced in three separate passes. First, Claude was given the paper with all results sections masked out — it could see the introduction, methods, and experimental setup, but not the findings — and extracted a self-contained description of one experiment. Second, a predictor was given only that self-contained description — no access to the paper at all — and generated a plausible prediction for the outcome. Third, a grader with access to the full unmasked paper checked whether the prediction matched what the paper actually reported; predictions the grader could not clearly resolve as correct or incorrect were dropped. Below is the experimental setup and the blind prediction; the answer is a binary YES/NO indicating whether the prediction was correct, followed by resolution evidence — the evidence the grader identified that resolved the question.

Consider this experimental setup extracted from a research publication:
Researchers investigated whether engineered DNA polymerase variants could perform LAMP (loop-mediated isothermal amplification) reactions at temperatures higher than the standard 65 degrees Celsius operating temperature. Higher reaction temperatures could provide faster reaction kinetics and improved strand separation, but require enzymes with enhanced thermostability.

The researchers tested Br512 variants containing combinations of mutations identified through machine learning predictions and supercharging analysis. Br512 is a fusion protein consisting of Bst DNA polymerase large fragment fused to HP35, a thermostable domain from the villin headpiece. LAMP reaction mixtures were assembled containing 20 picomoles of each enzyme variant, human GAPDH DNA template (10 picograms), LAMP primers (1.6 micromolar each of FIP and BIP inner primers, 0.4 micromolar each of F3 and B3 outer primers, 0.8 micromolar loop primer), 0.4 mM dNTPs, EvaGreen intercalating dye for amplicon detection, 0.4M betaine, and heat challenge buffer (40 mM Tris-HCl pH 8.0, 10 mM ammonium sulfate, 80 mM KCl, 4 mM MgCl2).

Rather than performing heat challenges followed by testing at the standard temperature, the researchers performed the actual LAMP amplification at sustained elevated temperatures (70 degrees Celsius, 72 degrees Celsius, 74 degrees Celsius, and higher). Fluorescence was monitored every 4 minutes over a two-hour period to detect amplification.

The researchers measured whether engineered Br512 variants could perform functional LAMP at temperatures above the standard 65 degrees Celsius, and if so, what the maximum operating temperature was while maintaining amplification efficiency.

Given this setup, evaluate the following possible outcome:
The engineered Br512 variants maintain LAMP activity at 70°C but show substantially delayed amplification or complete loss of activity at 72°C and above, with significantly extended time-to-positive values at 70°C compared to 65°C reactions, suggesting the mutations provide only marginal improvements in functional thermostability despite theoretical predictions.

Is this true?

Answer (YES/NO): NO